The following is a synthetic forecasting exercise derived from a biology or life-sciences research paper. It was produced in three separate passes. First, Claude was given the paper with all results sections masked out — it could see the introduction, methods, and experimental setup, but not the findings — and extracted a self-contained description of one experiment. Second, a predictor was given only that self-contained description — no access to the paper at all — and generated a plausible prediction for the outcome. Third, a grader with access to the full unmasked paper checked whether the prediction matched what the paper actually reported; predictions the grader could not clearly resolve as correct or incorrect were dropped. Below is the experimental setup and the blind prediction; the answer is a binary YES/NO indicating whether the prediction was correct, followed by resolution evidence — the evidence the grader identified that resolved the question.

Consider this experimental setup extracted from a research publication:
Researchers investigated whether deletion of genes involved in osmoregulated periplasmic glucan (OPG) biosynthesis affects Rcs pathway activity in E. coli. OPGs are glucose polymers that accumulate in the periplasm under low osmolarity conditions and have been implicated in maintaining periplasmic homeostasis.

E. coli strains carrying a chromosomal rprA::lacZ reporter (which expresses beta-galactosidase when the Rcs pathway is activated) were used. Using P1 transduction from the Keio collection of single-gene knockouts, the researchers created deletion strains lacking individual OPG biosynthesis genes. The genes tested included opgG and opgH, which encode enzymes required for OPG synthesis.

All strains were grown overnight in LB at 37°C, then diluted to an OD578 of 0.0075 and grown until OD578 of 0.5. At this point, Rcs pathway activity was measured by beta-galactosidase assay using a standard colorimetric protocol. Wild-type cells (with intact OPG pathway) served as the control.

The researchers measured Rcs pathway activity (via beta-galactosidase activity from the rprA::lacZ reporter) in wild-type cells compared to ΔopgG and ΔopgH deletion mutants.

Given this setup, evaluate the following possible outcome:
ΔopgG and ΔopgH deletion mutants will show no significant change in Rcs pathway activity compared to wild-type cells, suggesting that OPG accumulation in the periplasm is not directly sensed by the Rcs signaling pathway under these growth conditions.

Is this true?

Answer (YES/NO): NO